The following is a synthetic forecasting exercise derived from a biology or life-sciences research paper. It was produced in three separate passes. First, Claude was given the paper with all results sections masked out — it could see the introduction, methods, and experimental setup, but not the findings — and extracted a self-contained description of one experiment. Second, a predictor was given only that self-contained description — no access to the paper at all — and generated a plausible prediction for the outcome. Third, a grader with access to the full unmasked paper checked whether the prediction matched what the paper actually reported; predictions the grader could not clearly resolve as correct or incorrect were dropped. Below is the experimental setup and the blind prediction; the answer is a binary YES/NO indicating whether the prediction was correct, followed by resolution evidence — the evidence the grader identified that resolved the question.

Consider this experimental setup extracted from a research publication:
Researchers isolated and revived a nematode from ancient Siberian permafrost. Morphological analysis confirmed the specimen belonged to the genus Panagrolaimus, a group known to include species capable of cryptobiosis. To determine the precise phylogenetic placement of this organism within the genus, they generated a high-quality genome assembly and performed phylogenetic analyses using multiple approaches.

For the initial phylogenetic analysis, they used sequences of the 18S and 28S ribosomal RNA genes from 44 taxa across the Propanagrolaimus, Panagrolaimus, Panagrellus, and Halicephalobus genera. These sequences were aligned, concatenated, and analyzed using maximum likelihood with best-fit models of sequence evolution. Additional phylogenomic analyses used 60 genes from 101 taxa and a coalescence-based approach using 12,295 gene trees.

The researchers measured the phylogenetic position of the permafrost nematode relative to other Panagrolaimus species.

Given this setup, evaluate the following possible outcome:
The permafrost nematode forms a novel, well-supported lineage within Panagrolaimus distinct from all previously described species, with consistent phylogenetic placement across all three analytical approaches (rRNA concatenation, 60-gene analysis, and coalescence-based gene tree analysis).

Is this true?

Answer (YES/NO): YES